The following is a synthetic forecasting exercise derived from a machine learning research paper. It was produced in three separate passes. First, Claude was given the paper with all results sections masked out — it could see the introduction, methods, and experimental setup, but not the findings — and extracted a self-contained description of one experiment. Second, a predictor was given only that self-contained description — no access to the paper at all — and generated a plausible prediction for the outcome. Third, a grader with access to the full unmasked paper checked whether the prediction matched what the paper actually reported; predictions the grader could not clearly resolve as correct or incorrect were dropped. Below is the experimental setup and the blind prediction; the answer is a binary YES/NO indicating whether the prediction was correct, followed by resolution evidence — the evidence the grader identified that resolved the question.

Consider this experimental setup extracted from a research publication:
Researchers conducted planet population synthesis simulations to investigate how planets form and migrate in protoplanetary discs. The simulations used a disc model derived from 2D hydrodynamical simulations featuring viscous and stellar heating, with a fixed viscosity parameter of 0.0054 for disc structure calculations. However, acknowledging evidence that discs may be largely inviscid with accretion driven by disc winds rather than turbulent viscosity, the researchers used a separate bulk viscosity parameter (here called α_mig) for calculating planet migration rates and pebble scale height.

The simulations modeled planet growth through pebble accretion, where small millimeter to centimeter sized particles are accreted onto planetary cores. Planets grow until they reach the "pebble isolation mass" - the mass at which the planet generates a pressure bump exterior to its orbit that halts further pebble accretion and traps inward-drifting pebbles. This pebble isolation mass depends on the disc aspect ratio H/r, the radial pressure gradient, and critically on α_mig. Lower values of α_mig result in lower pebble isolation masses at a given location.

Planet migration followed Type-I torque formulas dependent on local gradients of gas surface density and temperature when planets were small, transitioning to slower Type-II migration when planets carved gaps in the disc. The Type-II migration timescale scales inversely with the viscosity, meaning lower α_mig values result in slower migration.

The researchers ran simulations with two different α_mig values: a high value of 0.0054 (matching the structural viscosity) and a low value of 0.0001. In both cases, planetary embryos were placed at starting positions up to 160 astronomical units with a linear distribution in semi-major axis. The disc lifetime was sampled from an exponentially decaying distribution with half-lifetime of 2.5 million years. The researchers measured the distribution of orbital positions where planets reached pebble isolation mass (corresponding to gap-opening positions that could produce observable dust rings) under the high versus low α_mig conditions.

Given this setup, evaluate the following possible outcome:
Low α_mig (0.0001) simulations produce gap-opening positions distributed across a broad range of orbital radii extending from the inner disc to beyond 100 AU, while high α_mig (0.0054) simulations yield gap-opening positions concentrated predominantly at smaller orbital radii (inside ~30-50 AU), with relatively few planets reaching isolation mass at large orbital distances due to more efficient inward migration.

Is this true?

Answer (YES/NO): YES